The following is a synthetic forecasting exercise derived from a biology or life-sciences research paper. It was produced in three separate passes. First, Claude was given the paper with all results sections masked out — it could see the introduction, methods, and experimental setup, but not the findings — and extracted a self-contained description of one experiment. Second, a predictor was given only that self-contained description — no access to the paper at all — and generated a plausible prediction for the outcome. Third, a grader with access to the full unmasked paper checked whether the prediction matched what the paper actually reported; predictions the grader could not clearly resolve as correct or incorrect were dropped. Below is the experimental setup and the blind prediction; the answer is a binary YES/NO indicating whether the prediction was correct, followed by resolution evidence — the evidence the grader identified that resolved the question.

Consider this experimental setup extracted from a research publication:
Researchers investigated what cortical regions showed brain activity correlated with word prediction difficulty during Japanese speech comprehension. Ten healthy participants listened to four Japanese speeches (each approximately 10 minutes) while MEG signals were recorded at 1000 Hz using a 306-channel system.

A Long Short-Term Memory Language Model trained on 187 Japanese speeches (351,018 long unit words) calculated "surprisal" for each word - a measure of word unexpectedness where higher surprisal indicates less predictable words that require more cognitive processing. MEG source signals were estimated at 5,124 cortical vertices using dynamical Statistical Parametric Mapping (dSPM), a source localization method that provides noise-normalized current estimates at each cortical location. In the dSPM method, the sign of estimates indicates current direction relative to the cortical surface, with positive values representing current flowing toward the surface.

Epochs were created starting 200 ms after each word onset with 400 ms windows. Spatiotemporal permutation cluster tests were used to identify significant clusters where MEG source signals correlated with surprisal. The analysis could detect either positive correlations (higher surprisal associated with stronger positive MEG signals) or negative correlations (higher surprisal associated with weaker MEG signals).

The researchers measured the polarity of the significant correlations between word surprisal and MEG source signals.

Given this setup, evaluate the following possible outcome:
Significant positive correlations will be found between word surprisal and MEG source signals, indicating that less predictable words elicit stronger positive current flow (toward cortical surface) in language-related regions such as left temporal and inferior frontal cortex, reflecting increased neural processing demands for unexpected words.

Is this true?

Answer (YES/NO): NO